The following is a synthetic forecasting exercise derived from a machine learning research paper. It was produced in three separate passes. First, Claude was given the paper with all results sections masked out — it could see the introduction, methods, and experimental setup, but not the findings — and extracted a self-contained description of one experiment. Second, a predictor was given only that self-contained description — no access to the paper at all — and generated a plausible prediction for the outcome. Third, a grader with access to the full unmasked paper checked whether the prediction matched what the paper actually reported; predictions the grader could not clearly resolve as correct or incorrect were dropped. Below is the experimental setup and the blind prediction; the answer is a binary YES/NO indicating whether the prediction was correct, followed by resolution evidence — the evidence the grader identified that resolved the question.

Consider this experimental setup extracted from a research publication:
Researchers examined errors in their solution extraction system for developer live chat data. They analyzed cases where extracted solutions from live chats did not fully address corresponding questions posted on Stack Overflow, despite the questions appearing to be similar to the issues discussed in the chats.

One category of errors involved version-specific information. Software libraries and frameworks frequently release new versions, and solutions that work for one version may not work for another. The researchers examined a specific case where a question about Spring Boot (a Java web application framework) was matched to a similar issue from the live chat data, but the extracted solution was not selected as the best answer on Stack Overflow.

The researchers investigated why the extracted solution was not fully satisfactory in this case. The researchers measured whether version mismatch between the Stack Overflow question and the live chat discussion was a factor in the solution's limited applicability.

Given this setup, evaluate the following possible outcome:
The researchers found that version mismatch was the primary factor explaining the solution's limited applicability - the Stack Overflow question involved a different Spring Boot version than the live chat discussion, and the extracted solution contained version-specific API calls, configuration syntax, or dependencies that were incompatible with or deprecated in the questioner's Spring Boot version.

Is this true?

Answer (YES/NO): NO